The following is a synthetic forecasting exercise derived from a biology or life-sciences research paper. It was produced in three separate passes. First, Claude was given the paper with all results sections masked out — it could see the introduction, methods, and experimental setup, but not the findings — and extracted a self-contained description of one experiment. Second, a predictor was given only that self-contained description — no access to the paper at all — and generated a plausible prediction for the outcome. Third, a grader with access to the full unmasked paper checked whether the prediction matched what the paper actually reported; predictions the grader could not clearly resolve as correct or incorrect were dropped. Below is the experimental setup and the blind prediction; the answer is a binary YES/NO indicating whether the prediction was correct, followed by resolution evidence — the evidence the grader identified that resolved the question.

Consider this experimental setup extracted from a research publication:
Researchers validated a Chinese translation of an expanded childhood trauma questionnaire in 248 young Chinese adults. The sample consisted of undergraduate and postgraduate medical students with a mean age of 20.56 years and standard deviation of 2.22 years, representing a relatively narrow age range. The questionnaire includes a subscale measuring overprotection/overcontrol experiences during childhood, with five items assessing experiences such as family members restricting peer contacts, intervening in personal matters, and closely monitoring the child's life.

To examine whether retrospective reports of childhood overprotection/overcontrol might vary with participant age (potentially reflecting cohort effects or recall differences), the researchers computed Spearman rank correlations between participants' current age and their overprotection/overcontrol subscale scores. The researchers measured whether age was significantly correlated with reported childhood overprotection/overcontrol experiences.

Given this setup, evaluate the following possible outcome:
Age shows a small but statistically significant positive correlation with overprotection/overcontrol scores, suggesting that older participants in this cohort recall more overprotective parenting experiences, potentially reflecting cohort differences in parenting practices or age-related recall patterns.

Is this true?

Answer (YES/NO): NO